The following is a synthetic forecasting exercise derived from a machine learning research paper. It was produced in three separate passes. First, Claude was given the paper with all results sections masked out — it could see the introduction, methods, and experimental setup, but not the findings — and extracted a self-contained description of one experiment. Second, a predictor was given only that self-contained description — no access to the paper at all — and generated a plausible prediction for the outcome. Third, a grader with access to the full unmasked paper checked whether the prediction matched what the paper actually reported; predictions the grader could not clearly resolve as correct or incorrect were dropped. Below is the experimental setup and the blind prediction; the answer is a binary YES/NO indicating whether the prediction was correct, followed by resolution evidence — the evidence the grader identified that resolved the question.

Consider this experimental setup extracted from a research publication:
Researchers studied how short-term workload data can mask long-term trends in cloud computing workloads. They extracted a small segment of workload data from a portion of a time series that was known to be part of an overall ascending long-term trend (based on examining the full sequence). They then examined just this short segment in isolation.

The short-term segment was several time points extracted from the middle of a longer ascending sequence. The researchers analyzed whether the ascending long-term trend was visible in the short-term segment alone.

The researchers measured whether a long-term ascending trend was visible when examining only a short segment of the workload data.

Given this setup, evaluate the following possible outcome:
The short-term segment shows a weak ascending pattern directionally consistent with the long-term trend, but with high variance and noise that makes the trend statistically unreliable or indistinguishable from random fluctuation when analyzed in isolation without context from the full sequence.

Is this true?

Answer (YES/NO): NO